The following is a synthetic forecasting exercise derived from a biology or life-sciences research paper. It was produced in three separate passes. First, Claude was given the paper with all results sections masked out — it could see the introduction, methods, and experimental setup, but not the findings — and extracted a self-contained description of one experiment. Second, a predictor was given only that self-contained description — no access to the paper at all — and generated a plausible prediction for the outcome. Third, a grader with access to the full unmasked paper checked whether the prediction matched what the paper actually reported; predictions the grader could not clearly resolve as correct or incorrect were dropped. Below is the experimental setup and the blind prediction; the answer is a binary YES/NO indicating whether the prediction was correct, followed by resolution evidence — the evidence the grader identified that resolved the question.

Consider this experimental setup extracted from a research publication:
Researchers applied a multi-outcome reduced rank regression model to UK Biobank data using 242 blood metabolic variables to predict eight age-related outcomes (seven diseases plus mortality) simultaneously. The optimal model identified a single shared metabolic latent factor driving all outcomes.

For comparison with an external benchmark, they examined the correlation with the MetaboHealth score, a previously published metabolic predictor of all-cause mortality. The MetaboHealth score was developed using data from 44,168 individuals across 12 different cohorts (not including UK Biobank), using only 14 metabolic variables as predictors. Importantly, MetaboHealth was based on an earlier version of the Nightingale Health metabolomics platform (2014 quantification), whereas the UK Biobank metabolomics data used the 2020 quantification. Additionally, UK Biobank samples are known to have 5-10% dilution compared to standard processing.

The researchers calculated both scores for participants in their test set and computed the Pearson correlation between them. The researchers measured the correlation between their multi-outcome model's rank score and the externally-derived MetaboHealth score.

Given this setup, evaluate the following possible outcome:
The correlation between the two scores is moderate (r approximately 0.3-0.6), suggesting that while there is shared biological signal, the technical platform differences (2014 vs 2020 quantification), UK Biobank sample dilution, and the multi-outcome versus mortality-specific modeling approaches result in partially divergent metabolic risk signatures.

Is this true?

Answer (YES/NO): YES